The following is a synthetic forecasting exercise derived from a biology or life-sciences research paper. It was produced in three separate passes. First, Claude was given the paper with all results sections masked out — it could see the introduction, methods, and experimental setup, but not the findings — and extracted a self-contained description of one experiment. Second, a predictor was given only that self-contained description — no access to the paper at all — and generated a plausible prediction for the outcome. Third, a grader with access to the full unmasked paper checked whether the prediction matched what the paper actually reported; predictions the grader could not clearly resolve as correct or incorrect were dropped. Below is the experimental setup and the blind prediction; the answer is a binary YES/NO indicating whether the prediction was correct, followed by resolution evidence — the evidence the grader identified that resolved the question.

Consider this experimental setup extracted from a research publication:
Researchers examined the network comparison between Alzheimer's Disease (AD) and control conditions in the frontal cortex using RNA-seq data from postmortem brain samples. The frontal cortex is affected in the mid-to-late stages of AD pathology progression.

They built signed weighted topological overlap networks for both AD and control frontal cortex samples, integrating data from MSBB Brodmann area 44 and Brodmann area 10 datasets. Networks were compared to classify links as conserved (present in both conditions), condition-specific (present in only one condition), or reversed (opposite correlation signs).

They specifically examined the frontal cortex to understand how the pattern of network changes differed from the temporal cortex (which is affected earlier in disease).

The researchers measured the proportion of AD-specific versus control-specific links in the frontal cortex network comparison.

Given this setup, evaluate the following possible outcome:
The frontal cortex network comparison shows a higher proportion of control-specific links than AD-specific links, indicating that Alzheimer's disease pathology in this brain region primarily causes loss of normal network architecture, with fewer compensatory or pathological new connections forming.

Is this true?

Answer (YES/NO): YES